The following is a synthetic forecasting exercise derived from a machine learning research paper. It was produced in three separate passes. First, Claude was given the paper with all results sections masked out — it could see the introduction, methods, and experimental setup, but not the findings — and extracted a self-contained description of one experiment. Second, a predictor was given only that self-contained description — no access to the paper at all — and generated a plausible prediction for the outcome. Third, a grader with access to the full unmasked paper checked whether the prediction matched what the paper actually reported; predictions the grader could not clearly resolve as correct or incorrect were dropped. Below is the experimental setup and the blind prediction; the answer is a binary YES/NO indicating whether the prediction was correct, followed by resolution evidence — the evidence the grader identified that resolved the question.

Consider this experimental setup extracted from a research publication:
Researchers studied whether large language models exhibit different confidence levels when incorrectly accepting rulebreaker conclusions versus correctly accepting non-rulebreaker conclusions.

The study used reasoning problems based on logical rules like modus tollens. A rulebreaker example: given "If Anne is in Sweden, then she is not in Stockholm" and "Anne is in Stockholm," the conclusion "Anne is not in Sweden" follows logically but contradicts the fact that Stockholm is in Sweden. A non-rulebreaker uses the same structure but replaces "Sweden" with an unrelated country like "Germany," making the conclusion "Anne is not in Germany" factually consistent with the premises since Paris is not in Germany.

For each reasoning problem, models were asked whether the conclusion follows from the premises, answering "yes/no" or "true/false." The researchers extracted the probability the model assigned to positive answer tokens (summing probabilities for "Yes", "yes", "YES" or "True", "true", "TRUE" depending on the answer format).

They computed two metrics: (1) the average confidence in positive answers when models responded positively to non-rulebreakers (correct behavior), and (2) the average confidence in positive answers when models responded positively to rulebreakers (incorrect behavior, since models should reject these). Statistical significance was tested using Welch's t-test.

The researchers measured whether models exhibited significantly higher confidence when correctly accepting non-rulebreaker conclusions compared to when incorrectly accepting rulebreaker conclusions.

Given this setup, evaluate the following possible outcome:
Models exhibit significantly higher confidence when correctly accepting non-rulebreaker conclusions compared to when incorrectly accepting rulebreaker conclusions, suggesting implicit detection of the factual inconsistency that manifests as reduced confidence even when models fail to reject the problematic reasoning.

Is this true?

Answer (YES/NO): YES